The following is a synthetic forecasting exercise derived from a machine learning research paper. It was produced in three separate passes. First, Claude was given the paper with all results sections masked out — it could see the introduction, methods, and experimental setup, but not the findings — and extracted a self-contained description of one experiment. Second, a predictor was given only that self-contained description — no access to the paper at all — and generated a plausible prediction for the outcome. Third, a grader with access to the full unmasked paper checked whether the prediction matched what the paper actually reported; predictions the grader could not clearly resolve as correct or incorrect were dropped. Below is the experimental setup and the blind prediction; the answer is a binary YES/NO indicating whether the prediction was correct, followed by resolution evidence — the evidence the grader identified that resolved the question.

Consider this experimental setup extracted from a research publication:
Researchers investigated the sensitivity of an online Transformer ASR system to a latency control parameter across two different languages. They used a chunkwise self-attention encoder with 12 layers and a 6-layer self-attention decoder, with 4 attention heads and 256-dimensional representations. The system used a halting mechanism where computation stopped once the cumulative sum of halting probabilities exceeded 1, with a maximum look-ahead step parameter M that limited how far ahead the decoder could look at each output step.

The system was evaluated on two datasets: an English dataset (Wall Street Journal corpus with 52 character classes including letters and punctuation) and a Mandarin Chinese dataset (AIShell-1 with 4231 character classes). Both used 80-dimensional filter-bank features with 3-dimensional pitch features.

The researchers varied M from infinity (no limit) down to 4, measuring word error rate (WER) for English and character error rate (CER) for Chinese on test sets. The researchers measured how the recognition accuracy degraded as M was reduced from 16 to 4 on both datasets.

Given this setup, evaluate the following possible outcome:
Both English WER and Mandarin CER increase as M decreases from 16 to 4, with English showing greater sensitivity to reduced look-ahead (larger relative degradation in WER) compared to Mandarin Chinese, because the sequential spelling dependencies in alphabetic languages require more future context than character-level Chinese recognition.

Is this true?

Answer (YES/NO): NO